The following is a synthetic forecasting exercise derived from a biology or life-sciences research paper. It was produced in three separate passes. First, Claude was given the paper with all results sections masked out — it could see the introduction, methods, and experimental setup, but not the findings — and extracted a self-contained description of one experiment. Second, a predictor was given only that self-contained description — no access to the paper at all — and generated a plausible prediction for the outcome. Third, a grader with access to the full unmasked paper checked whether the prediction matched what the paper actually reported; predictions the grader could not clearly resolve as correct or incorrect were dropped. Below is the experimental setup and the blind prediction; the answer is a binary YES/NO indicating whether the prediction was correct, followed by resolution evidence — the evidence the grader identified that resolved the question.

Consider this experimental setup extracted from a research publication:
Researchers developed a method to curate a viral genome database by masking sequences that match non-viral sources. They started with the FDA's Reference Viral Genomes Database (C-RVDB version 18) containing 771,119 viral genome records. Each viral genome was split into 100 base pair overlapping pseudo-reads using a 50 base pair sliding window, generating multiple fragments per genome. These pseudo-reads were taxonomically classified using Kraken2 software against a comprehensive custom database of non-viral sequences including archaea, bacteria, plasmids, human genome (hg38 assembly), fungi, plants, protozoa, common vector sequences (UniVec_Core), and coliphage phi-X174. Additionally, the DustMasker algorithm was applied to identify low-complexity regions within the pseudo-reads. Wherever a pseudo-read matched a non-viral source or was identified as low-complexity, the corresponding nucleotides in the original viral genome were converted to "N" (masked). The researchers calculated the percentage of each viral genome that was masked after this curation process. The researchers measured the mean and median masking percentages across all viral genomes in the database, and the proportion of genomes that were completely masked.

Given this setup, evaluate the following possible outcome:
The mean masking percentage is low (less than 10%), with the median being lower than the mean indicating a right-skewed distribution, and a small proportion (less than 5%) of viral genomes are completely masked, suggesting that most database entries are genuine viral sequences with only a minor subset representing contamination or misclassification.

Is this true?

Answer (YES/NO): NO